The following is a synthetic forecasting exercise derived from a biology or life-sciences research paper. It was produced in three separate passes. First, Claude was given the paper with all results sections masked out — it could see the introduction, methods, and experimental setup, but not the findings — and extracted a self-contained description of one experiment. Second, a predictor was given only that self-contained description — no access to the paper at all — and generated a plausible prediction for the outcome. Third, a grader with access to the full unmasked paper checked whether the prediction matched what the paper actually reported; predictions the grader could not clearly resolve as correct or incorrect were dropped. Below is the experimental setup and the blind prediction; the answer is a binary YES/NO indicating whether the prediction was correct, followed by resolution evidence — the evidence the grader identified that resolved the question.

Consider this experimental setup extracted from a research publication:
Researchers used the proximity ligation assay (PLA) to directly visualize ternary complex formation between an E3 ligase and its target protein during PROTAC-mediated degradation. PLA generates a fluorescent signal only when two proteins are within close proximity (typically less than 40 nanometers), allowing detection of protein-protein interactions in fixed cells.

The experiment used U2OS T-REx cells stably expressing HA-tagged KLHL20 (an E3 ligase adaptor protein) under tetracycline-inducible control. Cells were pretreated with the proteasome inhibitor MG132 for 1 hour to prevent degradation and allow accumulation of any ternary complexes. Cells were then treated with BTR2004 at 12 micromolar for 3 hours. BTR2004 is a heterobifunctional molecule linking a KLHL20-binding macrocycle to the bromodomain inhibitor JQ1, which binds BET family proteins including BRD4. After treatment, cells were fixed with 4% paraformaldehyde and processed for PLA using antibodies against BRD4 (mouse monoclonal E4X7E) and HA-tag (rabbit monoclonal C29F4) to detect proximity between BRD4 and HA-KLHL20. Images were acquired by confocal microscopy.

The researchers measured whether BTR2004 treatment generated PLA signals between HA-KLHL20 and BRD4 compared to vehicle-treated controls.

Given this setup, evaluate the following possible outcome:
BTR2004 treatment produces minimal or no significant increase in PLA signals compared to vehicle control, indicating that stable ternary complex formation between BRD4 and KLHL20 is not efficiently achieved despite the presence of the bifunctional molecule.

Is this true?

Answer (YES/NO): NO